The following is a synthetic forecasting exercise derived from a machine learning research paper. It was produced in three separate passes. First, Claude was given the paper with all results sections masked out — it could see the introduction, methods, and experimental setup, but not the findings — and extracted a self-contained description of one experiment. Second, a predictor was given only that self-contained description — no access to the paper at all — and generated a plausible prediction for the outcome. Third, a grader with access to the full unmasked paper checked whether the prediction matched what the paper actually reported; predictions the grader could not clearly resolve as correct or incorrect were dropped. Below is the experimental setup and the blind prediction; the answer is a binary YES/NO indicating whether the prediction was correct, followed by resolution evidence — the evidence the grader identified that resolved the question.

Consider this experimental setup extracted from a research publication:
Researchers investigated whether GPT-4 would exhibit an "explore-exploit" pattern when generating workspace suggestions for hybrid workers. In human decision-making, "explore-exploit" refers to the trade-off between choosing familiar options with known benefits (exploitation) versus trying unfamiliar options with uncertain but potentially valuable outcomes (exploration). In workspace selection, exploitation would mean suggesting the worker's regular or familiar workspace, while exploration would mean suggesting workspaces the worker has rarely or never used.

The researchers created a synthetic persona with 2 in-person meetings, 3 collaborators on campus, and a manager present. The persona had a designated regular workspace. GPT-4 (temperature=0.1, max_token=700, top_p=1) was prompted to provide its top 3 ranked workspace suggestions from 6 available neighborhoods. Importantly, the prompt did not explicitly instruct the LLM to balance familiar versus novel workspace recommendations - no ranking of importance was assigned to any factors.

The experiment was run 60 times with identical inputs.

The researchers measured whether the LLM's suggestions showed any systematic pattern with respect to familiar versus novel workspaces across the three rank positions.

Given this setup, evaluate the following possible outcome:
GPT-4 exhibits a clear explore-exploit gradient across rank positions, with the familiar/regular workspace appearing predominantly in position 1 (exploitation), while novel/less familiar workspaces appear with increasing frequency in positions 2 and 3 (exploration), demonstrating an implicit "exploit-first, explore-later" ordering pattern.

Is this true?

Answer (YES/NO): NO